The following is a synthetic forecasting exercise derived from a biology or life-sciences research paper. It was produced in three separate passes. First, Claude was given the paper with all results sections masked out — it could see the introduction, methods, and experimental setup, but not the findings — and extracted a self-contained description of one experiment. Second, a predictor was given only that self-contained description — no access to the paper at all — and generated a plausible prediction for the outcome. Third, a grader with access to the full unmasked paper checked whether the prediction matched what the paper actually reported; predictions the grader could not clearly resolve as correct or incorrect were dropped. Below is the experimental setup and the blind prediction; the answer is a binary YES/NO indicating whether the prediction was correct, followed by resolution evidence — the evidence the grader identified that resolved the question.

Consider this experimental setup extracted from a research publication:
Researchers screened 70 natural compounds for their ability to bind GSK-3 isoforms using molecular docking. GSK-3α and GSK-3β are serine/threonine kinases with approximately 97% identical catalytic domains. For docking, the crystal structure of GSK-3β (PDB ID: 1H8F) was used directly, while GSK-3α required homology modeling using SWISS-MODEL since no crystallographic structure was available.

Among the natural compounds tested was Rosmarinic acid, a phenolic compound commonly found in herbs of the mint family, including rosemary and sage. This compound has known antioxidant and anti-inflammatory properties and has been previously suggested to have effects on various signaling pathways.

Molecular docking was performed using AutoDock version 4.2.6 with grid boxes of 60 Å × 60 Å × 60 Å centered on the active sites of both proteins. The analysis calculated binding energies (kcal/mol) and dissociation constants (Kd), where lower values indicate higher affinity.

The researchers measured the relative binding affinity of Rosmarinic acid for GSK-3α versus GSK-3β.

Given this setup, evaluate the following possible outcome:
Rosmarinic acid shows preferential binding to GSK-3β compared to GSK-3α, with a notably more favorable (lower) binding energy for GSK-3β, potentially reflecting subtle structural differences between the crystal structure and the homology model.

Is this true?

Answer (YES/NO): YES